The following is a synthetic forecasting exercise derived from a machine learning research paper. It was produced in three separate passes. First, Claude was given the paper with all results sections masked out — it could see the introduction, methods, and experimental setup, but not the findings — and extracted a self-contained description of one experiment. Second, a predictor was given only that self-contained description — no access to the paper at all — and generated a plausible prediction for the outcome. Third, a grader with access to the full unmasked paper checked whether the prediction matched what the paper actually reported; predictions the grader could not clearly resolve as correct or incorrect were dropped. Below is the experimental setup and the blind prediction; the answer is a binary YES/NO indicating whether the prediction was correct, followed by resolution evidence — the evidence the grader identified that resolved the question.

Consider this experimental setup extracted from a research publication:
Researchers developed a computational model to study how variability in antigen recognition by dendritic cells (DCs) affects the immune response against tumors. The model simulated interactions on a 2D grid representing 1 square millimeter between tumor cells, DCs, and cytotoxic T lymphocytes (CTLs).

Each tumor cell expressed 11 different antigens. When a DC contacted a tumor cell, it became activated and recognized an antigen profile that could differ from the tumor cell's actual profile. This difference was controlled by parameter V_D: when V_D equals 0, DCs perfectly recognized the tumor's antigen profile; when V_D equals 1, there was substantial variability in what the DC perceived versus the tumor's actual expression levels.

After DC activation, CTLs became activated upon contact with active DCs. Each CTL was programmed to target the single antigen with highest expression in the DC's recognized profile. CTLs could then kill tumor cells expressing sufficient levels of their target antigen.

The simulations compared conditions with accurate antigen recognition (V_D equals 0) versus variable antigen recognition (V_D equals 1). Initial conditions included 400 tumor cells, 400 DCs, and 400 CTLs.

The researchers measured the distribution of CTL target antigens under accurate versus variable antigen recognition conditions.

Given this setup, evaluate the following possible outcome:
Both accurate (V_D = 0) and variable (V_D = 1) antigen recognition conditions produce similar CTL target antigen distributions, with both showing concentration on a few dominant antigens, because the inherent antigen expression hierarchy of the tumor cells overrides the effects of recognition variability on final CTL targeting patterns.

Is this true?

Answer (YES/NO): NO